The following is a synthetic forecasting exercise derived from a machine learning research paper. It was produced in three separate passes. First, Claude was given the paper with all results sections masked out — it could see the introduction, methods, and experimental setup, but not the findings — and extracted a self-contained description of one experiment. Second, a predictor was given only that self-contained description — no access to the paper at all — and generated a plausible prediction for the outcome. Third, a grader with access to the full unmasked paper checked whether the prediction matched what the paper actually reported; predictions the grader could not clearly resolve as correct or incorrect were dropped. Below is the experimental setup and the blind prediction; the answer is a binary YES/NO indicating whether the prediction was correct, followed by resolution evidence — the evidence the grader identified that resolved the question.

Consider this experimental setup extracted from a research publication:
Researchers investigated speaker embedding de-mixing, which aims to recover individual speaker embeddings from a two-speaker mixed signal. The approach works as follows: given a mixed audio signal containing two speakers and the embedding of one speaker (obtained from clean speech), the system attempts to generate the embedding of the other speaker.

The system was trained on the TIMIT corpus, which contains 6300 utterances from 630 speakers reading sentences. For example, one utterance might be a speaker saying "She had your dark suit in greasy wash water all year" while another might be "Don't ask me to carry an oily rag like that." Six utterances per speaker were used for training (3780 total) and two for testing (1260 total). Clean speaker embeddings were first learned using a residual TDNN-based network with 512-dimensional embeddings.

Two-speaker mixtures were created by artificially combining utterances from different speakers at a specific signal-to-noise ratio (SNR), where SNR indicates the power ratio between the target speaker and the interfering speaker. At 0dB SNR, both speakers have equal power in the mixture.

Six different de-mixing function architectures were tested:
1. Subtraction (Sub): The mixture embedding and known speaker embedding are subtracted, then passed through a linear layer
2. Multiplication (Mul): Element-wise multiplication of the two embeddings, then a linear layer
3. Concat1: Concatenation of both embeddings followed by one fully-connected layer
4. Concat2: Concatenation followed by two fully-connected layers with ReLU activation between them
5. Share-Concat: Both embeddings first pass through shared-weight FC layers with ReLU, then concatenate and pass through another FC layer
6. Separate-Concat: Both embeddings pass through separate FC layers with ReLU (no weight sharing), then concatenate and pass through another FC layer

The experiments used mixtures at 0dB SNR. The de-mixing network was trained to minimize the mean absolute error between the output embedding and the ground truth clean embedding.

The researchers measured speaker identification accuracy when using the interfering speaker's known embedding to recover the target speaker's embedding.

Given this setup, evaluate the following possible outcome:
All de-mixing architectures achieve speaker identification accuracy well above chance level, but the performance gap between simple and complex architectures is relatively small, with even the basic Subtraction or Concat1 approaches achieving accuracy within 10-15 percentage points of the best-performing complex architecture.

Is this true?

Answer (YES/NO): NO